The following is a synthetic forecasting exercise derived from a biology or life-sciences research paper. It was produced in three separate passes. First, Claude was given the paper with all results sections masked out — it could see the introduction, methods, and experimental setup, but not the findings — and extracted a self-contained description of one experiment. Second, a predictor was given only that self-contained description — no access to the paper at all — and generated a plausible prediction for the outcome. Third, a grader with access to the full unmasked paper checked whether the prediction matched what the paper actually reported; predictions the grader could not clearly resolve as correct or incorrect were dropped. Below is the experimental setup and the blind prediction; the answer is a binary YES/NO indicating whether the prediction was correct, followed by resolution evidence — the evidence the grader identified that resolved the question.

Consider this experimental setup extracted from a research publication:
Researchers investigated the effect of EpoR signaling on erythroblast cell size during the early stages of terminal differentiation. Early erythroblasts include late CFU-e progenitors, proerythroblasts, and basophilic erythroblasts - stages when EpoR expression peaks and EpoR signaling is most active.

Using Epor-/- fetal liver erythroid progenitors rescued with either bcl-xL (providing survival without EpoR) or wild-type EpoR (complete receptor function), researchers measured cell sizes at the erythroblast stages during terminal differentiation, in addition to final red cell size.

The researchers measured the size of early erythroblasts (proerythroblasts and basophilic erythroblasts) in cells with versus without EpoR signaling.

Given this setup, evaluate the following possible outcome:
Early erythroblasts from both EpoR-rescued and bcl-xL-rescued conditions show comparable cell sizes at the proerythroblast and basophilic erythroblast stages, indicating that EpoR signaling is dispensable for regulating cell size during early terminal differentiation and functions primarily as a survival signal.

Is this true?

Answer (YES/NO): NO